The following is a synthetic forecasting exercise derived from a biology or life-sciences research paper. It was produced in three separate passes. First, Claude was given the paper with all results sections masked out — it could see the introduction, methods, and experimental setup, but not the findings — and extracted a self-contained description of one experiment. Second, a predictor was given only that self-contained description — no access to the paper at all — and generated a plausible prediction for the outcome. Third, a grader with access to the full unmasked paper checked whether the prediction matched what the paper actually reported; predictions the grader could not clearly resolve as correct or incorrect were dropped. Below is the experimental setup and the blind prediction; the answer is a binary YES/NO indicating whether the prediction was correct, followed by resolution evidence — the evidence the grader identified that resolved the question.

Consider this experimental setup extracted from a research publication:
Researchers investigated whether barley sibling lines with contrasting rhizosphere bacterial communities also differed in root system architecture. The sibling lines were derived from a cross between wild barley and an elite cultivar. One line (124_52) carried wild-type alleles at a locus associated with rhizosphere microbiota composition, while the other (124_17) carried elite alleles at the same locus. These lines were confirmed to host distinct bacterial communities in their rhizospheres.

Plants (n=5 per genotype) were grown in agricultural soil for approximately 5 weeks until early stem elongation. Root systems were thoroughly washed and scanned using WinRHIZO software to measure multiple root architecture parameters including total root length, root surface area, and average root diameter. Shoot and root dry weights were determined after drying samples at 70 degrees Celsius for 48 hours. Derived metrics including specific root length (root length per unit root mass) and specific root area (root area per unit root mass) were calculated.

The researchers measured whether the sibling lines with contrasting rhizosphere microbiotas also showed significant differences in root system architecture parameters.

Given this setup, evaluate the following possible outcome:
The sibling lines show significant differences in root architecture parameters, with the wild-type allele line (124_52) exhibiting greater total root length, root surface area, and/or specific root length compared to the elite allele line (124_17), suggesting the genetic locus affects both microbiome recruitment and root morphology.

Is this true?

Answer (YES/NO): NO